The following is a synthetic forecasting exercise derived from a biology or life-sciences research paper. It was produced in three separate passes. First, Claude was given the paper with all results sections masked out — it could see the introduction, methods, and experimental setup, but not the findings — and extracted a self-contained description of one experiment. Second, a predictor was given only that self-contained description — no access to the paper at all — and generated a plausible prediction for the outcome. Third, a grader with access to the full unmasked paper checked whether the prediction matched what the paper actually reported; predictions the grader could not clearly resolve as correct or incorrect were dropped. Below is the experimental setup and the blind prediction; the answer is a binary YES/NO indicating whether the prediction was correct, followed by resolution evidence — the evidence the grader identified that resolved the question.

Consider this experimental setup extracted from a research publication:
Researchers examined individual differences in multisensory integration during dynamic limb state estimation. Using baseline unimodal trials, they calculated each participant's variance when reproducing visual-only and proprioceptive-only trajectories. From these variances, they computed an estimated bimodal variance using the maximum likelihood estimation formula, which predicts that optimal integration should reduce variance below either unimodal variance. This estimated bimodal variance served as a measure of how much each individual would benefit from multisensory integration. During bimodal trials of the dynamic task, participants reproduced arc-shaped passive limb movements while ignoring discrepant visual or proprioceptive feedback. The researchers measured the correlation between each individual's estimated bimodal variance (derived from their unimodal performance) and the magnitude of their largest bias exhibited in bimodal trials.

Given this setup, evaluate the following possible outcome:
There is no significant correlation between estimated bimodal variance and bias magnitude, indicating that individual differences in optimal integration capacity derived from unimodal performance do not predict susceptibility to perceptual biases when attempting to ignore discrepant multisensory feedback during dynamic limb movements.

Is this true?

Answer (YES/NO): NO